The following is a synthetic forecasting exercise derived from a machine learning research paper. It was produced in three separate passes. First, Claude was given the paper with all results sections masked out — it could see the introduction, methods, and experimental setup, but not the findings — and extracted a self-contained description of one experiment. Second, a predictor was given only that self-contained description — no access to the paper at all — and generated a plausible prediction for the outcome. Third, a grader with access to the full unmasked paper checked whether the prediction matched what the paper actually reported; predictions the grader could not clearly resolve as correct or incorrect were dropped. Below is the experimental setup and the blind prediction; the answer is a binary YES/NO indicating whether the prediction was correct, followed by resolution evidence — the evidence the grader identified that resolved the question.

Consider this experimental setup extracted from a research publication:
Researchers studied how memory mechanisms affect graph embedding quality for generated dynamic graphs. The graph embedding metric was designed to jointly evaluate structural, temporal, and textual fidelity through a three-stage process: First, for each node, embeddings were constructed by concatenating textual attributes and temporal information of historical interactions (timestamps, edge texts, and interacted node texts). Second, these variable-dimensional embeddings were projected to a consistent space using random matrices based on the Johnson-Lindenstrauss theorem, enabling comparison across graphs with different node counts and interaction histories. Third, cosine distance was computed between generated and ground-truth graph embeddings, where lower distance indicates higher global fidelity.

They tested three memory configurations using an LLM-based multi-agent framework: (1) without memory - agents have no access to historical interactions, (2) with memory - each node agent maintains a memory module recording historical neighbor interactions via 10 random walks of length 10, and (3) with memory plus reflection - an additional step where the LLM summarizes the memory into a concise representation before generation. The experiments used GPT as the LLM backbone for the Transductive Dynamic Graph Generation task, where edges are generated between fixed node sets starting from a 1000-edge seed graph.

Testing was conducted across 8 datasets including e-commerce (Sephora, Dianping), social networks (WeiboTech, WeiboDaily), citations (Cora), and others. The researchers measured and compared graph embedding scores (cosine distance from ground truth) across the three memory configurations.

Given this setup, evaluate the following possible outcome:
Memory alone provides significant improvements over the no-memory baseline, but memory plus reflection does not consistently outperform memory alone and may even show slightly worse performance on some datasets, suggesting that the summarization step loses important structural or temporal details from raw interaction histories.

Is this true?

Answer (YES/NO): NO